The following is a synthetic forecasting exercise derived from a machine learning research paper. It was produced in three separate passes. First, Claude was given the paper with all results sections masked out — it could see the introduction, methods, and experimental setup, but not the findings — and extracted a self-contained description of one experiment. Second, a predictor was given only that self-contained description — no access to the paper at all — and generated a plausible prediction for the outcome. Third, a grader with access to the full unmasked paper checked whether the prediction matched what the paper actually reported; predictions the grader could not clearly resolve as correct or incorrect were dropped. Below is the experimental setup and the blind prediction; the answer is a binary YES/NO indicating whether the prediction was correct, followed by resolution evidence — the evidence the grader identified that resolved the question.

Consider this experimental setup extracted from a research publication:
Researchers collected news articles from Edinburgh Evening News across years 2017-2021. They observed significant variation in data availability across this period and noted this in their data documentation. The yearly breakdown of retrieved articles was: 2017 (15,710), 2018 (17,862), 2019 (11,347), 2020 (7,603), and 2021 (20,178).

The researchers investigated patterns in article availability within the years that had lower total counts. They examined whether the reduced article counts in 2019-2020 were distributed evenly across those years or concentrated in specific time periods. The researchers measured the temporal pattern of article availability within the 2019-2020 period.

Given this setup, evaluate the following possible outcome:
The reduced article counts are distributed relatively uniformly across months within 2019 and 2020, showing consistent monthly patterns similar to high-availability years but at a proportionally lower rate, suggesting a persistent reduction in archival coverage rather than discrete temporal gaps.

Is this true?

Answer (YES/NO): NO